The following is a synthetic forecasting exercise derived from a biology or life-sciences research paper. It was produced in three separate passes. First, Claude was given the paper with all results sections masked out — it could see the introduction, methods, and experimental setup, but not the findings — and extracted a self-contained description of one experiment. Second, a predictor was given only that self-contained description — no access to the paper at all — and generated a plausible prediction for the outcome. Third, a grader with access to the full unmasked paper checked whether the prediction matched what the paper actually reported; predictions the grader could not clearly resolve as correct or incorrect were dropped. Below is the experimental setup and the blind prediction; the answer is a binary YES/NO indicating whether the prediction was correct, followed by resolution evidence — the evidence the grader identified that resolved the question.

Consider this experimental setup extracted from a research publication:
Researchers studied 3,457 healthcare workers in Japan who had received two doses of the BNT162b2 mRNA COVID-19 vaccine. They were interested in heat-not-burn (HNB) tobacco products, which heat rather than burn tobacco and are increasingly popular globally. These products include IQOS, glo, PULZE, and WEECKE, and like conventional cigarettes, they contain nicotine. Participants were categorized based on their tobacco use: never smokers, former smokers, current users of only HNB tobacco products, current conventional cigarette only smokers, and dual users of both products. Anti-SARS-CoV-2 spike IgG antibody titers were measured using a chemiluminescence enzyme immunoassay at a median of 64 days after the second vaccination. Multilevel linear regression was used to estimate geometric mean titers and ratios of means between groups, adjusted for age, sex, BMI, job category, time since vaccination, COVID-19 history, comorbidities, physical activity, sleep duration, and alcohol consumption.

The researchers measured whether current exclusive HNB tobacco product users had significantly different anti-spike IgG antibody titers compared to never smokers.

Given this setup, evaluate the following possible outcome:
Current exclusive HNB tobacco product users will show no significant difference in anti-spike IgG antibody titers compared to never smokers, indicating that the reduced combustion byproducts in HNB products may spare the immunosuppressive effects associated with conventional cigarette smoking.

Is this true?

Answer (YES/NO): YES